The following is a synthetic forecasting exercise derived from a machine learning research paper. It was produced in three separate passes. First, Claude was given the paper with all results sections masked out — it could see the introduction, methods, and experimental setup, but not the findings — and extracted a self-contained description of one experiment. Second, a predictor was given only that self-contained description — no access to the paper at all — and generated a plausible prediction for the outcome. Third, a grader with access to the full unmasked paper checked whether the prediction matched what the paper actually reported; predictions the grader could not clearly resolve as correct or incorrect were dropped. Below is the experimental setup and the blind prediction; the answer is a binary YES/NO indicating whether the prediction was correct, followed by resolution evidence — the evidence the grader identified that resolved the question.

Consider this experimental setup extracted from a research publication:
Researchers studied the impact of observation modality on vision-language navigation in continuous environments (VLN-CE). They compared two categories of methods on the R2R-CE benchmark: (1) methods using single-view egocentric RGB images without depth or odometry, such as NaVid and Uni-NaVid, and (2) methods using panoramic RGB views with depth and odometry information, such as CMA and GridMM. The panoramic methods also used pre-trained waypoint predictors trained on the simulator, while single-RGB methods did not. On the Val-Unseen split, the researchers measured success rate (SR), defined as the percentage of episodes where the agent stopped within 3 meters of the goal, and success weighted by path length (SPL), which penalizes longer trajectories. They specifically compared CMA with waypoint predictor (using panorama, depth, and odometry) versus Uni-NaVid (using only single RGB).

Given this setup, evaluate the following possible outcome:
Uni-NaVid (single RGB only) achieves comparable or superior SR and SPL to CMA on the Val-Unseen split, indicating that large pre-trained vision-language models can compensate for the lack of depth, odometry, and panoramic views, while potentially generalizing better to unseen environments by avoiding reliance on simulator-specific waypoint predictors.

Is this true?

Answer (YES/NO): YES